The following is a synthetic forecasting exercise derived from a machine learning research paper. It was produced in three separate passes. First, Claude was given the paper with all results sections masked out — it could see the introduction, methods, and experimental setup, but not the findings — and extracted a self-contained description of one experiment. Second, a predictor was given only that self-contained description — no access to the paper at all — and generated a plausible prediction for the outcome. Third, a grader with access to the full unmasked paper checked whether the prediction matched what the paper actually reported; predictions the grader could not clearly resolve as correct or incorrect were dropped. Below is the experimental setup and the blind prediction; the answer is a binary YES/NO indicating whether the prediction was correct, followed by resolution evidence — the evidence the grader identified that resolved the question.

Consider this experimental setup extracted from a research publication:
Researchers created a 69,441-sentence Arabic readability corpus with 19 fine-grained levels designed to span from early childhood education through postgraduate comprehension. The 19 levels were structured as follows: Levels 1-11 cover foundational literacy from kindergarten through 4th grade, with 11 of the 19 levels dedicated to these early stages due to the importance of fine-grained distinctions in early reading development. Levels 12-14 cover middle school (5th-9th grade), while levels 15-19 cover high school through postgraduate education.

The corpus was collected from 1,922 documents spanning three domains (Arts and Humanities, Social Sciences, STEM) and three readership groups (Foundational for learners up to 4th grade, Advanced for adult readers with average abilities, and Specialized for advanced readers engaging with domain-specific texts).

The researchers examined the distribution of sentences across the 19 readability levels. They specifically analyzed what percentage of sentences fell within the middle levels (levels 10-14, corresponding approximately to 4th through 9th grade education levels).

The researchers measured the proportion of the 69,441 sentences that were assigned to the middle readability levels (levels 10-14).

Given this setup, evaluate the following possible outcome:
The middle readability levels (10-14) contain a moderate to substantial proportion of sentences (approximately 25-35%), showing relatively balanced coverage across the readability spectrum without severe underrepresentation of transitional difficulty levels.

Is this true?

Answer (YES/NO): NO